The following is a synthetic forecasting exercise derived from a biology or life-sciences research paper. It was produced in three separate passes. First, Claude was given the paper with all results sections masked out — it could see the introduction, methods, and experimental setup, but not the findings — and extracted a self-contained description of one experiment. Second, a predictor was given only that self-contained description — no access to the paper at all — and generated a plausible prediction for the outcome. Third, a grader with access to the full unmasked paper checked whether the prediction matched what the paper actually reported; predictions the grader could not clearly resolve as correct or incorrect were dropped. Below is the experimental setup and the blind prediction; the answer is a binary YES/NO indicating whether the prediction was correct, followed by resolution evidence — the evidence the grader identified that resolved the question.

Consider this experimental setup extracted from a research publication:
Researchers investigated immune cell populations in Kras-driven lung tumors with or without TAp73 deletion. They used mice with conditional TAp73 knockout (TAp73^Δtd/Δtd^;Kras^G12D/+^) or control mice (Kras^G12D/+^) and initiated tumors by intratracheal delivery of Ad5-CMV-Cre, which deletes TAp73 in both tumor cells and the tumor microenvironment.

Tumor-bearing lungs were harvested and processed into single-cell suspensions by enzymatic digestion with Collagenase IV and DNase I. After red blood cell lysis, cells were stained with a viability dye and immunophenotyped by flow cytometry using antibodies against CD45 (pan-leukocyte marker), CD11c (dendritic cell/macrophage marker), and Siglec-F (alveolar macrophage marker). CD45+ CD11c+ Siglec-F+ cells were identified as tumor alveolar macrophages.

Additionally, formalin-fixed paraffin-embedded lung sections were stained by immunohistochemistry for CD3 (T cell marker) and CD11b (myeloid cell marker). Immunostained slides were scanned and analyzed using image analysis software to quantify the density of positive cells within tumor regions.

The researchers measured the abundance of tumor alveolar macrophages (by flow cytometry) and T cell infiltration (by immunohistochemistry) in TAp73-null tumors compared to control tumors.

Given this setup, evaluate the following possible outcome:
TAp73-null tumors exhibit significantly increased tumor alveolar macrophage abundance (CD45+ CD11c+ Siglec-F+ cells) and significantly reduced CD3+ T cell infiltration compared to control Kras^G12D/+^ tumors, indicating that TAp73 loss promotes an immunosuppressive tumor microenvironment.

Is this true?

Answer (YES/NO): YES